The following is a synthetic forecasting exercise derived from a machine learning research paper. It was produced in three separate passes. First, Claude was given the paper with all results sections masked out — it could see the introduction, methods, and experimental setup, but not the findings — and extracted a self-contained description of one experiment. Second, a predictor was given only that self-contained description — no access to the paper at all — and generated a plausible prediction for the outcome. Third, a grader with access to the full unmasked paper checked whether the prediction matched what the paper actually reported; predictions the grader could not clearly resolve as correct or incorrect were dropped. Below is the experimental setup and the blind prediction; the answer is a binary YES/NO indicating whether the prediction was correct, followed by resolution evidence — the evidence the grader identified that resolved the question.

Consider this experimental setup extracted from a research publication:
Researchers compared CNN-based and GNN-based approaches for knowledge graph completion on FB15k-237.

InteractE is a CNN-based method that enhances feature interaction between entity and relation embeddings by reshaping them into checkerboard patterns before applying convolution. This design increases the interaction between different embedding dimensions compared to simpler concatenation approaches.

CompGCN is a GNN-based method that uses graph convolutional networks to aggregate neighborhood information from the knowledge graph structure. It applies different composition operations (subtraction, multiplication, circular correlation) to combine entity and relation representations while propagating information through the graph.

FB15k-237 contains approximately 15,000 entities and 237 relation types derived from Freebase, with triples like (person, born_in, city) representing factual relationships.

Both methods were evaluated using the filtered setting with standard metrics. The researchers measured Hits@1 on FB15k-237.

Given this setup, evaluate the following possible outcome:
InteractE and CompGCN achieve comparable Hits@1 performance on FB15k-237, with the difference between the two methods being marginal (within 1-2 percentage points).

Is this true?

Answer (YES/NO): YES